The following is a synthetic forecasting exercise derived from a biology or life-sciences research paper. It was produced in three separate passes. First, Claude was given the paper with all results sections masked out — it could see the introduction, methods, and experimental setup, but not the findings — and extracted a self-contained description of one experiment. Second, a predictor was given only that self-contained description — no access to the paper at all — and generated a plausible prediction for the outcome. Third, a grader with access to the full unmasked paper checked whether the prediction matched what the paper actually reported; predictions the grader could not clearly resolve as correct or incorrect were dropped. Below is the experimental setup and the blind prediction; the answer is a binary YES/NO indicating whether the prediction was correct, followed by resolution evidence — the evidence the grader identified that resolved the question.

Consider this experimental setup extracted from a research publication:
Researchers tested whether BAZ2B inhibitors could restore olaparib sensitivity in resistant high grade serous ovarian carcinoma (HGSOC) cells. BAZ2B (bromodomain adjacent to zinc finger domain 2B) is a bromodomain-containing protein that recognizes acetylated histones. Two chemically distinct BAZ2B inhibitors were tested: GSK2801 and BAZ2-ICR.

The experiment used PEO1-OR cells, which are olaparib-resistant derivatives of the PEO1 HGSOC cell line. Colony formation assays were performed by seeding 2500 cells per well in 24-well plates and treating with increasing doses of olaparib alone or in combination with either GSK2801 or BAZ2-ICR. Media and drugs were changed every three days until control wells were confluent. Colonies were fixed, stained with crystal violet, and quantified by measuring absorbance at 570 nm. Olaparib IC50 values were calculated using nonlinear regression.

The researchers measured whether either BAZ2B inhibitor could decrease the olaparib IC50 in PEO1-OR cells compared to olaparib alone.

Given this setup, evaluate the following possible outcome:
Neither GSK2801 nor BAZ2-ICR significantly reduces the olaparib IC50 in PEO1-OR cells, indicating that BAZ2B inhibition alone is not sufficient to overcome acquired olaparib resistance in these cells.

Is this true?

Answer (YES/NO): YES